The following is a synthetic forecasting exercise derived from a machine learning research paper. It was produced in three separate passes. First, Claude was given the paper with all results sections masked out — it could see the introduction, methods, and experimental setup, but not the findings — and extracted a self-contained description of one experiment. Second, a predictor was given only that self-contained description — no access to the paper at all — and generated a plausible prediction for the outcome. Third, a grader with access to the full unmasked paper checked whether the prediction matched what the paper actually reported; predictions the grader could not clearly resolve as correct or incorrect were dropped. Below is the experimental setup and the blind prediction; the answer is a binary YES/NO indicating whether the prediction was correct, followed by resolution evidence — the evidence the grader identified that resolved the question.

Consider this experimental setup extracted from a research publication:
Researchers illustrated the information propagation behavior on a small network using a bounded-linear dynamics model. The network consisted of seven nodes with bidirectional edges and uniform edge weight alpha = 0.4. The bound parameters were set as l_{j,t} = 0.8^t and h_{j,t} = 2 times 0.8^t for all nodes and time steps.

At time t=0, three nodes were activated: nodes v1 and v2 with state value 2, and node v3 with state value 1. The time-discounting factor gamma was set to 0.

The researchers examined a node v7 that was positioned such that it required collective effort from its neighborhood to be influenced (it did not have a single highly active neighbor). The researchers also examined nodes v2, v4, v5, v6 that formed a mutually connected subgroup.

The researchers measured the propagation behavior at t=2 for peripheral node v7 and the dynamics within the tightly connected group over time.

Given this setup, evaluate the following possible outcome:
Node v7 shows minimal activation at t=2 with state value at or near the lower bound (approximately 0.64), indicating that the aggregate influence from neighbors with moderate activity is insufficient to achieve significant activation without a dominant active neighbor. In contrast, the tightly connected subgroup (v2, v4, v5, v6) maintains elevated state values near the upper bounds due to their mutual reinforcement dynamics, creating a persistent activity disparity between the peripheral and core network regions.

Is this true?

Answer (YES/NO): NO